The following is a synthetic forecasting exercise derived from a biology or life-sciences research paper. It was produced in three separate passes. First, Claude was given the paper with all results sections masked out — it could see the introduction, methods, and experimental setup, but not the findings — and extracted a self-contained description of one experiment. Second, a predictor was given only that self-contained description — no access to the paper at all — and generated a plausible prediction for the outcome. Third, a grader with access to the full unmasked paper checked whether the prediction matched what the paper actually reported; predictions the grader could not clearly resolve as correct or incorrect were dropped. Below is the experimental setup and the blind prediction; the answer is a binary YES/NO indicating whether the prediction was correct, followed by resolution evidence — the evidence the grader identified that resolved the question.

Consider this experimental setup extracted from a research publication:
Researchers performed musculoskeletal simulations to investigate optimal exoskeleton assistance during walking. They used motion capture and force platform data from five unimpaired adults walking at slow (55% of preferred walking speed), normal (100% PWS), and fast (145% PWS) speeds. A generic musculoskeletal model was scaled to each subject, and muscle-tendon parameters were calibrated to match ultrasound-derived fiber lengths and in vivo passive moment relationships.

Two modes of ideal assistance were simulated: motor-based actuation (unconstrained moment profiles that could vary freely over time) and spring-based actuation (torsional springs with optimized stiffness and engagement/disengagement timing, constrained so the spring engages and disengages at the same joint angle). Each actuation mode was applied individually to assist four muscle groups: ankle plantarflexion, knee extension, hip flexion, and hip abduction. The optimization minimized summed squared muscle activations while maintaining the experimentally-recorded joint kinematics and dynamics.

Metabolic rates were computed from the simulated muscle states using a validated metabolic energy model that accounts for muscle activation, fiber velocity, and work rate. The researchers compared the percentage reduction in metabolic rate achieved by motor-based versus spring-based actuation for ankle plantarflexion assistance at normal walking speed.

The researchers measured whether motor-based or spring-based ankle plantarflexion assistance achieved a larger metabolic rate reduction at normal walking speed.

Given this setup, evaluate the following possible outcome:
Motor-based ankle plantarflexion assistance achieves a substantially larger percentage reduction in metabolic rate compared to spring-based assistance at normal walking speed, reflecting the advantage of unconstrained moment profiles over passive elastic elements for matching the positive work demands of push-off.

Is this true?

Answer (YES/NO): YES